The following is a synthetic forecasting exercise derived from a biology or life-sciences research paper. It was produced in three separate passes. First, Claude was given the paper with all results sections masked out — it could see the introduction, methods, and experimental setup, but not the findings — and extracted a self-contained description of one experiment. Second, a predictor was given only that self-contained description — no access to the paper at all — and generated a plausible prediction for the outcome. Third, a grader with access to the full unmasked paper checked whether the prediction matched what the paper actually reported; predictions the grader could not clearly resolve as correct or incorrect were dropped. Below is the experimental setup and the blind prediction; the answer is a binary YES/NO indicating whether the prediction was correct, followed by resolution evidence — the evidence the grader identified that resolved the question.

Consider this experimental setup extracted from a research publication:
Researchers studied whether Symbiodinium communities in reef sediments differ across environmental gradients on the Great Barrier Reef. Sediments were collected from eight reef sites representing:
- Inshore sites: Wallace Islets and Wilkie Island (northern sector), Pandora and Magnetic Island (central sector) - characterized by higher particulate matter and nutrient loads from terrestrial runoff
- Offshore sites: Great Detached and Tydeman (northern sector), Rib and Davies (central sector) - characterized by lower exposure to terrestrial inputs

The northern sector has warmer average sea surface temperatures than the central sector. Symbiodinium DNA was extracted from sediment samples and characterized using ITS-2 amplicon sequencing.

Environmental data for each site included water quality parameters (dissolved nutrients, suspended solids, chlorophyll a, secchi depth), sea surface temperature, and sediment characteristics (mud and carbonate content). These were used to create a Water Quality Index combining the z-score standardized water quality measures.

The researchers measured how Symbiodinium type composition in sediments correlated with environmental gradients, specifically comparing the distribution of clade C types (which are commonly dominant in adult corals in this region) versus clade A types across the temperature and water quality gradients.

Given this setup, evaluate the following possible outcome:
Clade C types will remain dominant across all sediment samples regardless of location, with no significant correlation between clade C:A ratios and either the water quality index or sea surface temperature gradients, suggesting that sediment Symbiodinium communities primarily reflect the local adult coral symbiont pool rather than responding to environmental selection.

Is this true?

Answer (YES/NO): NO